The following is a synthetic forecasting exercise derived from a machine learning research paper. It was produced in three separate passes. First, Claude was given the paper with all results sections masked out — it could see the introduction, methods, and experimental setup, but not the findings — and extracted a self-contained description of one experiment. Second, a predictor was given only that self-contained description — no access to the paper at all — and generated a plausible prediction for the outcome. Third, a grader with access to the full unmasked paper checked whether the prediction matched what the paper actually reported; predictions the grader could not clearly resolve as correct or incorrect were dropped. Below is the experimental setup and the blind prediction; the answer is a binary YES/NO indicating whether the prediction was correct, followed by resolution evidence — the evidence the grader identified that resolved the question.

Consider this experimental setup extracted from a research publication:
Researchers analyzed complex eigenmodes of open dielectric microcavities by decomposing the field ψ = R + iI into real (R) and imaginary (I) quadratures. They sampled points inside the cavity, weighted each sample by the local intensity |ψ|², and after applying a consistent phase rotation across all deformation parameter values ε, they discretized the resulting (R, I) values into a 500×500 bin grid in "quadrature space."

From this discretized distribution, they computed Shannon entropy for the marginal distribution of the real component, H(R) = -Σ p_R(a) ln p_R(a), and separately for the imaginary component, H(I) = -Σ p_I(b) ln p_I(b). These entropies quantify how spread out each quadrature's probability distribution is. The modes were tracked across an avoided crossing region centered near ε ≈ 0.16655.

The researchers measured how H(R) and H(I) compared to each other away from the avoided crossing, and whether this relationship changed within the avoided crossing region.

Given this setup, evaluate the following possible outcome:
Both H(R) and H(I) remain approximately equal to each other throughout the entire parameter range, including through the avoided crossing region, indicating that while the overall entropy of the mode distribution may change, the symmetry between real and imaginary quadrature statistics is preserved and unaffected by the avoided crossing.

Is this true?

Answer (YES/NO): NO